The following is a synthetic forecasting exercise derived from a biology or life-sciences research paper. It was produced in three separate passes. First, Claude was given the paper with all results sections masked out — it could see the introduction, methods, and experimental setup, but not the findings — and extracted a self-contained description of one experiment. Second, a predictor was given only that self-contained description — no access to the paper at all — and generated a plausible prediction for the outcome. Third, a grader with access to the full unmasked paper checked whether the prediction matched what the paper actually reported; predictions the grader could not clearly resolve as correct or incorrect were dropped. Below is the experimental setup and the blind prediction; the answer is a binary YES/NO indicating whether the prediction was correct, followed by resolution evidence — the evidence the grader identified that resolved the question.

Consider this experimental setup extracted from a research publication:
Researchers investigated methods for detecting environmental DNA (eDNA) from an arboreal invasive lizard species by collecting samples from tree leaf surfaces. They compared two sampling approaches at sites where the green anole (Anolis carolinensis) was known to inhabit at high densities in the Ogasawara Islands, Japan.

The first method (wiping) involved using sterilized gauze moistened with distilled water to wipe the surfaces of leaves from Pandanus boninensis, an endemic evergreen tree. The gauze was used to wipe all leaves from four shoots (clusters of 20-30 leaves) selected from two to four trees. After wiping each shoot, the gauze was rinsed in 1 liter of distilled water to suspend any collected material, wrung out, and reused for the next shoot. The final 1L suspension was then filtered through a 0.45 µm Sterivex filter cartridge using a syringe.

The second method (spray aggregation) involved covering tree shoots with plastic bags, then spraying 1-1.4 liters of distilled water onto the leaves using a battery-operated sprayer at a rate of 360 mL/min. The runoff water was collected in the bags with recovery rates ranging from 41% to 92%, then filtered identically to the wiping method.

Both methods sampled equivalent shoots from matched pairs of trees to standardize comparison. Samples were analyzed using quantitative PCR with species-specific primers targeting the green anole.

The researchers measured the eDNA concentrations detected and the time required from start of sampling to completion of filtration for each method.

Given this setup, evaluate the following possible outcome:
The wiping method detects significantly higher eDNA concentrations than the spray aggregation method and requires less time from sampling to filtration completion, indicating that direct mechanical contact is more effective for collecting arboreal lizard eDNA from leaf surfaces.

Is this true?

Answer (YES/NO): NO